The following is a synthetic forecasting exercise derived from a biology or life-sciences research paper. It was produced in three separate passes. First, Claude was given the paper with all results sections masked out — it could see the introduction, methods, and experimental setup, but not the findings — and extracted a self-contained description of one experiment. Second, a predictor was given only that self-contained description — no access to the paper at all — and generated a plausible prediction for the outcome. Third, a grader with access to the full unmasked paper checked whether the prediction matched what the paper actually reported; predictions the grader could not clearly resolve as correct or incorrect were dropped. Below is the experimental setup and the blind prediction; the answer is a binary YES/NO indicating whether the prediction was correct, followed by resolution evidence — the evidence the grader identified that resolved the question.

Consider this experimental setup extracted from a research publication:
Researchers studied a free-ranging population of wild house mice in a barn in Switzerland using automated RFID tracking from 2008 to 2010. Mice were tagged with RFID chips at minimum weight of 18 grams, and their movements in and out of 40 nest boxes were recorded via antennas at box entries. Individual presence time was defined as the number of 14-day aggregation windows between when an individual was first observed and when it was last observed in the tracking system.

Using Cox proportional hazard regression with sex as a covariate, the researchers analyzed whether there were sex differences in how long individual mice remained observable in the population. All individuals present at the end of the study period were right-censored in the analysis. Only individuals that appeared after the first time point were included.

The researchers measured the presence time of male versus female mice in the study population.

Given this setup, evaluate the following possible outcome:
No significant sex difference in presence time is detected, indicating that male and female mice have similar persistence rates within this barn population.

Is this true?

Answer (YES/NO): NO